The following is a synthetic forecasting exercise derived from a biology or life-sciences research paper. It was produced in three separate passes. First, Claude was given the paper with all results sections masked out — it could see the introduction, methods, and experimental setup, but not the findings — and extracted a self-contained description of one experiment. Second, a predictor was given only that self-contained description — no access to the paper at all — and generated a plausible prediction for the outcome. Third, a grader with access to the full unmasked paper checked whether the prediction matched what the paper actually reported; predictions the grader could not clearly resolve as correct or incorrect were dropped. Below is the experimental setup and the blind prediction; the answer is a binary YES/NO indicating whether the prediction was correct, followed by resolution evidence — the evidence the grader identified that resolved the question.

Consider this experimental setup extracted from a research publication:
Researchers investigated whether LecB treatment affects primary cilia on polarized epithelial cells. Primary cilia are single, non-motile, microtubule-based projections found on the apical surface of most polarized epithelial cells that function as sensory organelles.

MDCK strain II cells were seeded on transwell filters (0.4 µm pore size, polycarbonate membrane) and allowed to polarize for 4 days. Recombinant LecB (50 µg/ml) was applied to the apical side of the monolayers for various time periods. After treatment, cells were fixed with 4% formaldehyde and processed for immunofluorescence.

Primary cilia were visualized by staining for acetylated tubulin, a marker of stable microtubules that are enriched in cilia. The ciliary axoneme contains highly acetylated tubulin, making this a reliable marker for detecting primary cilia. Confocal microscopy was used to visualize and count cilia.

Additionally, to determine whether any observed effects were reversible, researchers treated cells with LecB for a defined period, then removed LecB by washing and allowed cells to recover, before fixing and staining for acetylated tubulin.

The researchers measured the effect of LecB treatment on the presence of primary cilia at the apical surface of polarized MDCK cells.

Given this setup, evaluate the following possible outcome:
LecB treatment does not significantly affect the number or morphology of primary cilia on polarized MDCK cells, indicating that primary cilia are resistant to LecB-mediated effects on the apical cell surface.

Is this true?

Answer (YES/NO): NO